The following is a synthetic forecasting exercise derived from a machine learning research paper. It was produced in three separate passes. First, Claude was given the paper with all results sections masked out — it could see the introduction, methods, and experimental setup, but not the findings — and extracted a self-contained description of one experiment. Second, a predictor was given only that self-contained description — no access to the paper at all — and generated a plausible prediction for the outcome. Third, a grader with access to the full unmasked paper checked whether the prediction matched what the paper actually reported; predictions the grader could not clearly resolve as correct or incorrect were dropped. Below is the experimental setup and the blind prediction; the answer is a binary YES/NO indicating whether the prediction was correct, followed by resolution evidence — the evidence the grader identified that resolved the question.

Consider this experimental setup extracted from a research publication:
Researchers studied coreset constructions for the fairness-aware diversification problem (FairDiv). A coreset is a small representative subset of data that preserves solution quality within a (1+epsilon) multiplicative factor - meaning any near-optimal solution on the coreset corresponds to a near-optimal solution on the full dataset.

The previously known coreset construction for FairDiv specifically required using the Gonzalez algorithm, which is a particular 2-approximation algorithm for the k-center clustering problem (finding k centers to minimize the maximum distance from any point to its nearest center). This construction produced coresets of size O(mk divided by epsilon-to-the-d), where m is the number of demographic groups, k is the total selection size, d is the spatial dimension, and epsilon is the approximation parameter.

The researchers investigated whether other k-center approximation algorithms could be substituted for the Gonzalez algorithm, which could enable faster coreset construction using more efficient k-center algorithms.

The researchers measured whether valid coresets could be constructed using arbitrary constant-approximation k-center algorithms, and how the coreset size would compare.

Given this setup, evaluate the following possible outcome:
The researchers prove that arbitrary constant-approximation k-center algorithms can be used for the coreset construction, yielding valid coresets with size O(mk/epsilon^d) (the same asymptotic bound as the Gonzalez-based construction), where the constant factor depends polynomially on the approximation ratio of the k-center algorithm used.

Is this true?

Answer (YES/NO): NO